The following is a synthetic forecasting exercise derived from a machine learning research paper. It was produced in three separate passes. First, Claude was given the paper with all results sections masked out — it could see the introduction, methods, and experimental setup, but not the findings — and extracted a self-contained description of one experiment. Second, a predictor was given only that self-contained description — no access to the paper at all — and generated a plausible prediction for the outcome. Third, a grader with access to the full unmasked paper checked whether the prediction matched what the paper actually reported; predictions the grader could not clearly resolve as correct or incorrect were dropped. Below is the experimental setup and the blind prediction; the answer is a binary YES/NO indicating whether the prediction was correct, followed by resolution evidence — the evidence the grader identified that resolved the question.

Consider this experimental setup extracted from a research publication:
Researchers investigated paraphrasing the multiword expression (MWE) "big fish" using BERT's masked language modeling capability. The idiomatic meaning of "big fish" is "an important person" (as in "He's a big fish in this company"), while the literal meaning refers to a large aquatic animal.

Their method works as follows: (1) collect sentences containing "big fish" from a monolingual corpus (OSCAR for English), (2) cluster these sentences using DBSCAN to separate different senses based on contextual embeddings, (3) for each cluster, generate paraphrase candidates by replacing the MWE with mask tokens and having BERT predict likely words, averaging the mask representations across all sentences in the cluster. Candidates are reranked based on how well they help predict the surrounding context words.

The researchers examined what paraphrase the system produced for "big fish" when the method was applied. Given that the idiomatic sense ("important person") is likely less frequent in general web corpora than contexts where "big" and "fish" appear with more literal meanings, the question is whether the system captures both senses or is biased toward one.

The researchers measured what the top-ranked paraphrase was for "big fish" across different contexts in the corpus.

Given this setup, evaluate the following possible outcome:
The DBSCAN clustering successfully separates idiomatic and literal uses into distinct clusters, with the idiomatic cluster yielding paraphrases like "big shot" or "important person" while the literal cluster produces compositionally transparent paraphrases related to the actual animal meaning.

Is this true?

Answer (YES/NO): NO